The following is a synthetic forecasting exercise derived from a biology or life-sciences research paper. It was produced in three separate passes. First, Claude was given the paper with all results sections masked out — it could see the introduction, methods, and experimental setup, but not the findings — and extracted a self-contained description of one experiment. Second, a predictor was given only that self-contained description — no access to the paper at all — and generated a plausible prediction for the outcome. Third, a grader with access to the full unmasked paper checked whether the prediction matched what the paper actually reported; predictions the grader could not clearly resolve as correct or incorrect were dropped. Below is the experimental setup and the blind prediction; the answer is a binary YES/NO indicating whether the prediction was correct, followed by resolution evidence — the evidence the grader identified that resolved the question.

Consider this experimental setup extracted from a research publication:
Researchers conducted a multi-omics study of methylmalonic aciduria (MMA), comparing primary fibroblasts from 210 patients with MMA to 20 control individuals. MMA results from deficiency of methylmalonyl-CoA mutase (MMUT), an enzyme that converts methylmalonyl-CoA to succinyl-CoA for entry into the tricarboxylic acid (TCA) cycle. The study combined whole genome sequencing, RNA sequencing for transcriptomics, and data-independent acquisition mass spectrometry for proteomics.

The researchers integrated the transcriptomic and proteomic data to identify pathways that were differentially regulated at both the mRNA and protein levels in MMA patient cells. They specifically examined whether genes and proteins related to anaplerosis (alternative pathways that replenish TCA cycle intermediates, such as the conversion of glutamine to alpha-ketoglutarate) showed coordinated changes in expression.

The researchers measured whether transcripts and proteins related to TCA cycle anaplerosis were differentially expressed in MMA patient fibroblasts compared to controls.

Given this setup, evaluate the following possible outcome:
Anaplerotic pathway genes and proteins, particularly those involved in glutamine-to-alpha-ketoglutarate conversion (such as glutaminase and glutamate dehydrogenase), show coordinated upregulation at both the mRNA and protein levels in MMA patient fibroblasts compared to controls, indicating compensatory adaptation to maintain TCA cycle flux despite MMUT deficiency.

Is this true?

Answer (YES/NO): NO